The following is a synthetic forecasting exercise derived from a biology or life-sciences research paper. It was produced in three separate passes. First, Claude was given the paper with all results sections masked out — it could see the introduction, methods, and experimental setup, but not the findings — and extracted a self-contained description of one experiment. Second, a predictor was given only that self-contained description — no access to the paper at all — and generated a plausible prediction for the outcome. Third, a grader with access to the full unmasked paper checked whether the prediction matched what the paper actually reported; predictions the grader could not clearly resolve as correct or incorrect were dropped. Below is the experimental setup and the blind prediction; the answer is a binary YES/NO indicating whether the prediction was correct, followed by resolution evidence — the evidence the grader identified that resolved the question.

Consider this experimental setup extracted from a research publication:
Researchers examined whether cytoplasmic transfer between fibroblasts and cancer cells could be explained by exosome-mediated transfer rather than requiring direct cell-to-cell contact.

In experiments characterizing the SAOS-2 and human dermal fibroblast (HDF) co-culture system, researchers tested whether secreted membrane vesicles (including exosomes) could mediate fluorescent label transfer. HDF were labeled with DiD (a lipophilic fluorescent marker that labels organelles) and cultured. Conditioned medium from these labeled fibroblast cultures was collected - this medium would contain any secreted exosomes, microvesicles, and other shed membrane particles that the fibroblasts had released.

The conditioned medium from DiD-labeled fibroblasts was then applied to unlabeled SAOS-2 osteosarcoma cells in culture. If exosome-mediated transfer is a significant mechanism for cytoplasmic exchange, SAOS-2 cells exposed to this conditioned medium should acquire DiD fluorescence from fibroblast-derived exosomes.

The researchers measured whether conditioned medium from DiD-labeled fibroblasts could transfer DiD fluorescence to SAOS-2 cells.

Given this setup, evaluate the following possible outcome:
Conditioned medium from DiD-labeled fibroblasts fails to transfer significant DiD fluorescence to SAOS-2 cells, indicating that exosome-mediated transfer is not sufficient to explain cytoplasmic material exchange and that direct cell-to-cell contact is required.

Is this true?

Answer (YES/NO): YES